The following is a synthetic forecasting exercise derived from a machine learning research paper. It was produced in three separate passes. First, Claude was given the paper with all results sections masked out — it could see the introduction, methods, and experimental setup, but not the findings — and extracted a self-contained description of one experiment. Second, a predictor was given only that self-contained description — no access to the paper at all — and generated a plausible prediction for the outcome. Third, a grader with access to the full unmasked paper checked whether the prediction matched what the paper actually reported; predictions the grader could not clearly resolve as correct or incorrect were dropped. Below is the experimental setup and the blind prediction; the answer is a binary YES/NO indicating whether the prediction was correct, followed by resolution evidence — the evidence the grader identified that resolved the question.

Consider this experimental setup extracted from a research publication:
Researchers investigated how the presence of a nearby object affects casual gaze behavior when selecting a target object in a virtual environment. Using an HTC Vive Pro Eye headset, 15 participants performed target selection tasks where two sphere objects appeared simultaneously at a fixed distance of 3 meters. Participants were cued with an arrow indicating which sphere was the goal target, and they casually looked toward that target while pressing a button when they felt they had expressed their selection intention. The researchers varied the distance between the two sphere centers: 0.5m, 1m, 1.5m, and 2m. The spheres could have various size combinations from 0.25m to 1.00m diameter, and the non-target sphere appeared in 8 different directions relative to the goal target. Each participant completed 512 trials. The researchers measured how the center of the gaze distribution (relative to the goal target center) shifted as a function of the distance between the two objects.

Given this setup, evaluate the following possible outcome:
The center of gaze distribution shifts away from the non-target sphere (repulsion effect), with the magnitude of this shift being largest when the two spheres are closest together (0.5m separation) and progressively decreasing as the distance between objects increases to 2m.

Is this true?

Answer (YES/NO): NO